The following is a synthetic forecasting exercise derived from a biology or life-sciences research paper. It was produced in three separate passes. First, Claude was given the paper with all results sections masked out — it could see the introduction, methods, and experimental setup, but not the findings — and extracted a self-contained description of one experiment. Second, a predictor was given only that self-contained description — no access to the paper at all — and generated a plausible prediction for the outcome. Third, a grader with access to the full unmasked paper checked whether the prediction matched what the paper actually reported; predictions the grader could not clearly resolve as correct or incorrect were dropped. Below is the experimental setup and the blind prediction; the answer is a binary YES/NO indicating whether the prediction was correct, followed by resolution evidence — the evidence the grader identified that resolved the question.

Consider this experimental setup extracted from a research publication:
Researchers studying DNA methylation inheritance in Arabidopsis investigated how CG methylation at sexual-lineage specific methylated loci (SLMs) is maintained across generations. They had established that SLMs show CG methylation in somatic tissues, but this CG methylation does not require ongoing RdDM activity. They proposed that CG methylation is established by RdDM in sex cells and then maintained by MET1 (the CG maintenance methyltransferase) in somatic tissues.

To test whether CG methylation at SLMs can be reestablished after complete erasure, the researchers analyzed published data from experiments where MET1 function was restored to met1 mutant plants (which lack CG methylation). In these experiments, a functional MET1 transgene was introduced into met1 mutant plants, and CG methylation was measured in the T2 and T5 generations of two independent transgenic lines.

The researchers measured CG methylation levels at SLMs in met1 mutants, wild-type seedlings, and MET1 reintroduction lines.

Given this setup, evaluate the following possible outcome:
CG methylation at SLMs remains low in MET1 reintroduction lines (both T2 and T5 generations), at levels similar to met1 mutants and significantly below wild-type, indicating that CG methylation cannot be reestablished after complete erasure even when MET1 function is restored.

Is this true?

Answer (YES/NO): NO